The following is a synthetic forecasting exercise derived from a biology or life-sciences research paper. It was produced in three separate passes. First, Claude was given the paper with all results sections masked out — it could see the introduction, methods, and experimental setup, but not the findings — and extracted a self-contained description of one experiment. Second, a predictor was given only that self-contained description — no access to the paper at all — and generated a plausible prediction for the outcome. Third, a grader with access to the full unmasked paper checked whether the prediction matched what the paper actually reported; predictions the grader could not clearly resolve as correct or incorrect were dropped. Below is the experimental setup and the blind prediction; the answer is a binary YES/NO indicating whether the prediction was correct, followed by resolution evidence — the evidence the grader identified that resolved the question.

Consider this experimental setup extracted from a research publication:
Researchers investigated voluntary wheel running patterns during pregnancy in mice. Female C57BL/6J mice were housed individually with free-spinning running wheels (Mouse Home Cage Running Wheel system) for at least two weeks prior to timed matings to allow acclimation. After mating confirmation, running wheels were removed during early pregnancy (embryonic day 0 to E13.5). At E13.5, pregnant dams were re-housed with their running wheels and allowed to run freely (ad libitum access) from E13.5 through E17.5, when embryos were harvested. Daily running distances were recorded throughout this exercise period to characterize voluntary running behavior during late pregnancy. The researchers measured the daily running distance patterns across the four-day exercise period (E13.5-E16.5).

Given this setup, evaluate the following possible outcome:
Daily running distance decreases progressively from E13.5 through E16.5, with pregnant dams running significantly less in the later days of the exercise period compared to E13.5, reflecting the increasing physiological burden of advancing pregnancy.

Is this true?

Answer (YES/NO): YES